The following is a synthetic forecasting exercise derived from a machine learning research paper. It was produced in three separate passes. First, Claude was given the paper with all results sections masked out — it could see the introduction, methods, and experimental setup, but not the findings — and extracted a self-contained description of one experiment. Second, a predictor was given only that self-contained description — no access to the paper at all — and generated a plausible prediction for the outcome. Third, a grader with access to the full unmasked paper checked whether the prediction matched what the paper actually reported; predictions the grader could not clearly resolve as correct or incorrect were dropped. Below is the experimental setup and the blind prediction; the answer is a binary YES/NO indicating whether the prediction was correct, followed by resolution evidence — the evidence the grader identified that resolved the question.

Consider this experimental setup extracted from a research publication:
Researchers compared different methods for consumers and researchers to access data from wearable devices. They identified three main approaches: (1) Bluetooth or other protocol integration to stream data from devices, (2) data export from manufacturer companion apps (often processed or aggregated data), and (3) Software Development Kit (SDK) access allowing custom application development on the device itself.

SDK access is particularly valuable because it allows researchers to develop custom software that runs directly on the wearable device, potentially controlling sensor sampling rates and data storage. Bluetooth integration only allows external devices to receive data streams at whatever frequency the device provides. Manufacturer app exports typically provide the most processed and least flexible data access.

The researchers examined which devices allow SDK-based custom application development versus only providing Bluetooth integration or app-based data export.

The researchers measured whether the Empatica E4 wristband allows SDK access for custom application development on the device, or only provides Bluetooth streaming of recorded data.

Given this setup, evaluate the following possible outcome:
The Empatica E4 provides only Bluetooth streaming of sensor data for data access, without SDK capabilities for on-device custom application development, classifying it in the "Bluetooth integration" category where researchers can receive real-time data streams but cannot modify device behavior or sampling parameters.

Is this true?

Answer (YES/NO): YES